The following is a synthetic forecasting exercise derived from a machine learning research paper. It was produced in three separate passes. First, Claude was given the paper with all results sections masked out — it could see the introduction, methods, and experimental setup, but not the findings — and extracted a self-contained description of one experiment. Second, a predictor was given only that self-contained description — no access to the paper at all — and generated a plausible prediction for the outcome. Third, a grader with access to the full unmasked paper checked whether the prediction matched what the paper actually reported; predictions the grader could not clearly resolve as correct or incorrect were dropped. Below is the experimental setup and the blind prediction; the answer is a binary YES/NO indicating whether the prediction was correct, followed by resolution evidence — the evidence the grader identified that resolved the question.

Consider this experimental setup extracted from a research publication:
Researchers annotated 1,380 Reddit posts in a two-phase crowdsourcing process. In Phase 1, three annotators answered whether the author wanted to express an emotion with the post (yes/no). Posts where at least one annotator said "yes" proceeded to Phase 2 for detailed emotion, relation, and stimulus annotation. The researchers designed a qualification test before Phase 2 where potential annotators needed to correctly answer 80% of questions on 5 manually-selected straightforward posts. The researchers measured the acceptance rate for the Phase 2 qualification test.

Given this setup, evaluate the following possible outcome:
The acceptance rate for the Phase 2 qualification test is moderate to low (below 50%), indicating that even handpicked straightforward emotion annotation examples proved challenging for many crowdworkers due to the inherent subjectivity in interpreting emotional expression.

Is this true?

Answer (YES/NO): NO